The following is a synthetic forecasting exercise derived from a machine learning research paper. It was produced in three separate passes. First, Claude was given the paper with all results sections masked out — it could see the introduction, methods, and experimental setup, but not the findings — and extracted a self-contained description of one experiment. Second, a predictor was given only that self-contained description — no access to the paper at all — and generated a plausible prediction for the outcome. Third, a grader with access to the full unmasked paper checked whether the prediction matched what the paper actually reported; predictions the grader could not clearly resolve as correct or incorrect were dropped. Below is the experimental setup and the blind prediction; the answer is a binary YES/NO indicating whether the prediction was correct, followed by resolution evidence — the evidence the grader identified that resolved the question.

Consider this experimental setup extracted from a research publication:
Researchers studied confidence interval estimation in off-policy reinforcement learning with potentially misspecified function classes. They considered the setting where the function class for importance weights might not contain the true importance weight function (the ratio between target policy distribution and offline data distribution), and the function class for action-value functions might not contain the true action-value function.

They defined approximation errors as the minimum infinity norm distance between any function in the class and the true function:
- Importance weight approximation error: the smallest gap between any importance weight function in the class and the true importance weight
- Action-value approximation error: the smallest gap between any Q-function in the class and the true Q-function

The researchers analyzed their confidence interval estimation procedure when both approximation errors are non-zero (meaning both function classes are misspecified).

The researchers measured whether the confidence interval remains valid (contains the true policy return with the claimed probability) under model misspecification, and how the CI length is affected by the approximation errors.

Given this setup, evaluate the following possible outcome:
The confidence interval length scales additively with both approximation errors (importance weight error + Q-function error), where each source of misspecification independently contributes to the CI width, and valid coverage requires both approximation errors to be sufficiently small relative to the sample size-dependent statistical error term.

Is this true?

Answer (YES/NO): NO